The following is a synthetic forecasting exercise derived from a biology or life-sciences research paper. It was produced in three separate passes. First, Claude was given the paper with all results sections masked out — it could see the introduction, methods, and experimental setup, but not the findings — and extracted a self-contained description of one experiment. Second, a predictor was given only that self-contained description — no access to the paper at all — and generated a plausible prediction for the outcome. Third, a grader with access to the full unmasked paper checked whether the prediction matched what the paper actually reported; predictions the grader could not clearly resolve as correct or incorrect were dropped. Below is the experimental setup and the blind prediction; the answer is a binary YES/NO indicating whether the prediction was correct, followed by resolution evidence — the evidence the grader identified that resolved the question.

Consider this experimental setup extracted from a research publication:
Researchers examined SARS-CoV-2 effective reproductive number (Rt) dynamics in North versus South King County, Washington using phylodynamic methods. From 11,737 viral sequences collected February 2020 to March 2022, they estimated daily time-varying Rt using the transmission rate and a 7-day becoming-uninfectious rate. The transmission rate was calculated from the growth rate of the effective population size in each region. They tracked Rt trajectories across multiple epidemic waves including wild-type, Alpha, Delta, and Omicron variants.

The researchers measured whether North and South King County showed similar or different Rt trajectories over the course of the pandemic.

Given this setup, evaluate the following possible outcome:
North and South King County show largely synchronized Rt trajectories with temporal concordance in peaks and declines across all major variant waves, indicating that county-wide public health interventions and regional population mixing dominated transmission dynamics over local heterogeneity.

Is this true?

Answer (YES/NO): NO